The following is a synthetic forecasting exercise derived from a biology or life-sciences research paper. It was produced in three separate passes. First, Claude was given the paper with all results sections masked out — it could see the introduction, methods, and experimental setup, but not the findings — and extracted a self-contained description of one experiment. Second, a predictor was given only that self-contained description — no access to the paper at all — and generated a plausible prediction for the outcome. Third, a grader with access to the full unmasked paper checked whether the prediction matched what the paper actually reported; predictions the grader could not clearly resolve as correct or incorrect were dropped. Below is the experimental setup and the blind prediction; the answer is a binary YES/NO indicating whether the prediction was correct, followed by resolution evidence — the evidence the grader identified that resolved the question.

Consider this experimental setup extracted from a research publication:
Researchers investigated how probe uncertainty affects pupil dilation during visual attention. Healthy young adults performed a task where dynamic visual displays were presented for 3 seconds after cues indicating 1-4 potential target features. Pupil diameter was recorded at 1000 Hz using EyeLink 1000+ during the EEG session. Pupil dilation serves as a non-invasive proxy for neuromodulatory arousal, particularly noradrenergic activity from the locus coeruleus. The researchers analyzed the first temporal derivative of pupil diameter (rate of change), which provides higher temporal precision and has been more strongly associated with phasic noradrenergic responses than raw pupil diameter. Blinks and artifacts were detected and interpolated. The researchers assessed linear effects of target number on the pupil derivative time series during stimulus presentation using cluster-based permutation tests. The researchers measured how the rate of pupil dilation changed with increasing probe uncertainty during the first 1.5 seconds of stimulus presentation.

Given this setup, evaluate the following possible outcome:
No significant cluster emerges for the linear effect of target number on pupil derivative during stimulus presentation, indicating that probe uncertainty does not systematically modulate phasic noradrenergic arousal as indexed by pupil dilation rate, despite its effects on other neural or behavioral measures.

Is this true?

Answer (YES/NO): NO